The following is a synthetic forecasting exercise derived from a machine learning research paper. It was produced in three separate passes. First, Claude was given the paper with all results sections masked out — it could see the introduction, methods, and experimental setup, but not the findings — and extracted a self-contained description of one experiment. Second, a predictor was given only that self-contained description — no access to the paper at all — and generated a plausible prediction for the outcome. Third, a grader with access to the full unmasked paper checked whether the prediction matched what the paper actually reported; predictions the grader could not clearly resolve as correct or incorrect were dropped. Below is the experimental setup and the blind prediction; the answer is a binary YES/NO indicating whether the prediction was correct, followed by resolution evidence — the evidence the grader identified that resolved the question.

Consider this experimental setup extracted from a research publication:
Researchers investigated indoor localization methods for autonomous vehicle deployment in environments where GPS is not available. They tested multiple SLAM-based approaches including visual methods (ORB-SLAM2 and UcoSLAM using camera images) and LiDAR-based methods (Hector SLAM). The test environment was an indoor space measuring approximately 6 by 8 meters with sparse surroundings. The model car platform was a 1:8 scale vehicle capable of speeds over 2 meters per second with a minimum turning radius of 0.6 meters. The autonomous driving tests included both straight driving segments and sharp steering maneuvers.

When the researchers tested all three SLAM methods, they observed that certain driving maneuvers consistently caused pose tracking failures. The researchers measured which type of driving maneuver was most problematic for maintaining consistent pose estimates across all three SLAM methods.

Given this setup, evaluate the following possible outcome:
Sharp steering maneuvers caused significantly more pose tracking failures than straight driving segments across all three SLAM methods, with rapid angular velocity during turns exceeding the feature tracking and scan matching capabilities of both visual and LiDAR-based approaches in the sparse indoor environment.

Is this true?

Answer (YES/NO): YES